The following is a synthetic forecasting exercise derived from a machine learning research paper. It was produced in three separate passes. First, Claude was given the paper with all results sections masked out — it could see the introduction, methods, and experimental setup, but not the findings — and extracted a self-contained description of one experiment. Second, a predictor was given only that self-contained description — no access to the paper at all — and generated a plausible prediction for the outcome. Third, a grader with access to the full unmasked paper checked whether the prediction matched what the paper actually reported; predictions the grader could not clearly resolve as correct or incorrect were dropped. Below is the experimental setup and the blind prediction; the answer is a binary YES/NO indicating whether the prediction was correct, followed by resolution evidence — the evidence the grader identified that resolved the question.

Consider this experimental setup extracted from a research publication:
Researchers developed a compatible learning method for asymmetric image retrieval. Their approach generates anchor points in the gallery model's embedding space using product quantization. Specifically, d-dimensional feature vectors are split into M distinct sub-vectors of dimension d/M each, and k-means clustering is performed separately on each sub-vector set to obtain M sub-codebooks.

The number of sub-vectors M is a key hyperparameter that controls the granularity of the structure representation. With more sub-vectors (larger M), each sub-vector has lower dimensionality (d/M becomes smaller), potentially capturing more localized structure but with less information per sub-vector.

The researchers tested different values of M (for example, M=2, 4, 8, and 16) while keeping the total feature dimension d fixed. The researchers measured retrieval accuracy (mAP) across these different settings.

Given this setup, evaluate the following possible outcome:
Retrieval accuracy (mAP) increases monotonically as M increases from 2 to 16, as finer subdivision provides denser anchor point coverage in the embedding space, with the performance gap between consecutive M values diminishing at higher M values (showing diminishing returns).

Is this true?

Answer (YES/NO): NO